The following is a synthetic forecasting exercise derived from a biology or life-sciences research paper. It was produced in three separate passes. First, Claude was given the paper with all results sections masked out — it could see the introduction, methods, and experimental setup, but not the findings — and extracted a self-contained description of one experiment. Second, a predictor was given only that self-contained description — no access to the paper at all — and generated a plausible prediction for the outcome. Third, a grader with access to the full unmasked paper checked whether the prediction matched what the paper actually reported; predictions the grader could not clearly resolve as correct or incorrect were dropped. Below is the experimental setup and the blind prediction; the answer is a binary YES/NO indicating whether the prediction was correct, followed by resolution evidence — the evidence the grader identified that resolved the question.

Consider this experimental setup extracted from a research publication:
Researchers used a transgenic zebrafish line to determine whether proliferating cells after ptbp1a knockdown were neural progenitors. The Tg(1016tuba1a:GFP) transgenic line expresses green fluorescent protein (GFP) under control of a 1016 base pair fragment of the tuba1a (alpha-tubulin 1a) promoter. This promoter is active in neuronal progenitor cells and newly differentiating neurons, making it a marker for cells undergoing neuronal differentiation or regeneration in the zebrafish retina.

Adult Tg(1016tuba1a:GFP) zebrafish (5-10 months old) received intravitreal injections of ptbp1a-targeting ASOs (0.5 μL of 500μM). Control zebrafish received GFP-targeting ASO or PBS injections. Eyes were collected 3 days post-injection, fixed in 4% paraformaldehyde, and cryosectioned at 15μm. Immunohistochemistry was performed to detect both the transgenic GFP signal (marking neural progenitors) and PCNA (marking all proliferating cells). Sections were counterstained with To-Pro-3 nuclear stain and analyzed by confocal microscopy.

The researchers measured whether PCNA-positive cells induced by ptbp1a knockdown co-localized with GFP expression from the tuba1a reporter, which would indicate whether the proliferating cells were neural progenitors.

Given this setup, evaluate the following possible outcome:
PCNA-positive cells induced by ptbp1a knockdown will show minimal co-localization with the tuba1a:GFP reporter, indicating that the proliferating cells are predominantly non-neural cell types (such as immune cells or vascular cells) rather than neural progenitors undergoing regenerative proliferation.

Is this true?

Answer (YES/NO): NO